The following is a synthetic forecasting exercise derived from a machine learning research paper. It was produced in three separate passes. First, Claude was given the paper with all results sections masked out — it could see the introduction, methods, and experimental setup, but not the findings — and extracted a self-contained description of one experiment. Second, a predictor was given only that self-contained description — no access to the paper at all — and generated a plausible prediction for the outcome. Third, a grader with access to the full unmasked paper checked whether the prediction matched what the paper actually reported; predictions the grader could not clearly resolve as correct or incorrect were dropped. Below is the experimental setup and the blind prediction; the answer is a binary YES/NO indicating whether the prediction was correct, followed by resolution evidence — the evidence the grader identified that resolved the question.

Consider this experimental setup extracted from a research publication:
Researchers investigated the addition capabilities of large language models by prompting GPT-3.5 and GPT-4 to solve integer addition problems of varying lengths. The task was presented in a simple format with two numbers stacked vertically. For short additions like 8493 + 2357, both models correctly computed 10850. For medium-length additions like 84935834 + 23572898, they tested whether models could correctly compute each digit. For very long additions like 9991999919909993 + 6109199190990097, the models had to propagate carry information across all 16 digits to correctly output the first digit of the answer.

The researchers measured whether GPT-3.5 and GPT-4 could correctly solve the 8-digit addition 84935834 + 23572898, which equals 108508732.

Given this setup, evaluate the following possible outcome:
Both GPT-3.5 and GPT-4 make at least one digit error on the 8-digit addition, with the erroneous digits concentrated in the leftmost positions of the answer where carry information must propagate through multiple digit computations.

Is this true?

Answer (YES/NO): NO